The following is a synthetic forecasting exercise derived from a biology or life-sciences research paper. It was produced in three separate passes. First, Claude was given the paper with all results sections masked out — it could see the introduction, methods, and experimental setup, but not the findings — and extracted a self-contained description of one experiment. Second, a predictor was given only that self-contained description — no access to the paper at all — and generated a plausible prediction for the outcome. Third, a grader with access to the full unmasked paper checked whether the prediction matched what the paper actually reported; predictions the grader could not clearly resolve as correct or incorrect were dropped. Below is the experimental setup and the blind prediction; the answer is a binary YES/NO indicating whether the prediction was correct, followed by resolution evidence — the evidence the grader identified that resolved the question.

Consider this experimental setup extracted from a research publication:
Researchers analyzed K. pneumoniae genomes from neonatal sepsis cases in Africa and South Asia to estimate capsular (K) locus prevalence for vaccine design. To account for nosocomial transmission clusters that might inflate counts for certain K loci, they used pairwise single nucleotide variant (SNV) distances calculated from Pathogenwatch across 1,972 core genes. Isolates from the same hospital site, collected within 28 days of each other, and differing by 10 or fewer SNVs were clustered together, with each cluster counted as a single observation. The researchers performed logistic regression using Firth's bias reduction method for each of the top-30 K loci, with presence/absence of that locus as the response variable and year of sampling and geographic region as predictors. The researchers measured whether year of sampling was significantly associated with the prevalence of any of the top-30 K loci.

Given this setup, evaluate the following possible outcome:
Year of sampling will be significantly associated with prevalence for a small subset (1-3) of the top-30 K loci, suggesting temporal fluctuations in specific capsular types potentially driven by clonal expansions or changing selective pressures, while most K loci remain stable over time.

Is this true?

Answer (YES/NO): NO